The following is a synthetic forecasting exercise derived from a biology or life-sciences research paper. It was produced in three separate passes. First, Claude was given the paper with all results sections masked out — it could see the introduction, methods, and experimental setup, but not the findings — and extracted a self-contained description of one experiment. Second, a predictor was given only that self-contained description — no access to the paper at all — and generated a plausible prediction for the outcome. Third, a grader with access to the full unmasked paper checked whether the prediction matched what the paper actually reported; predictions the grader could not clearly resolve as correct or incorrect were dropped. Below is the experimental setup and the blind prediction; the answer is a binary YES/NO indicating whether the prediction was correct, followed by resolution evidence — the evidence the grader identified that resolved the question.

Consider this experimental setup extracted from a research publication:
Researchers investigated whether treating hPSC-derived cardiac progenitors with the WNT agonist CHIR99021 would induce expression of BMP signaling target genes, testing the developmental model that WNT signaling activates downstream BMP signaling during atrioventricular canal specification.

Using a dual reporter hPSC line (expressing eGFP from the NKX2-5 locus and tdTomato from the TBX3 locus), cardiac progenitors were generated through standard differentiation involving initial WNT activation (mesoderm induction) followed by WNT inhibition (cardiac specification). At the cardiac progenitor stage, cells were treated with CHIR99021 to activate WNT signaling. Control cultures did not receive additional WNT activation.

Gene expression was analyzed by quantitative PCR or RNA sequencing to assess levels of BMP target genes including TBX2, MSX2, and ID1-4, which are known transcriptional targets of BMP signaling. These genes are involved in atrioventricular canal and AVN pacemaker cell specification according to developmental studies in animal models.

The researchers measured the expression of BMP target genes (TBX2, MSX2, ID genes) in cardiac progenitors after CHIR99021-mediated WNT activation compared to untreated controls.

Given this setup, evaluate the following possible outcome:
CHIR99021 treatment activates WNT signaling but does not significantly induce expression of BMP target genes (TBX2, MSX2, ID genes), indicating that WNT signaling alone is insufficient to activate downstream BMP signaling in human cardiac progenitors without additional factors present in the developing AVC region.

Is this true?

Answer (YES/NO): NO